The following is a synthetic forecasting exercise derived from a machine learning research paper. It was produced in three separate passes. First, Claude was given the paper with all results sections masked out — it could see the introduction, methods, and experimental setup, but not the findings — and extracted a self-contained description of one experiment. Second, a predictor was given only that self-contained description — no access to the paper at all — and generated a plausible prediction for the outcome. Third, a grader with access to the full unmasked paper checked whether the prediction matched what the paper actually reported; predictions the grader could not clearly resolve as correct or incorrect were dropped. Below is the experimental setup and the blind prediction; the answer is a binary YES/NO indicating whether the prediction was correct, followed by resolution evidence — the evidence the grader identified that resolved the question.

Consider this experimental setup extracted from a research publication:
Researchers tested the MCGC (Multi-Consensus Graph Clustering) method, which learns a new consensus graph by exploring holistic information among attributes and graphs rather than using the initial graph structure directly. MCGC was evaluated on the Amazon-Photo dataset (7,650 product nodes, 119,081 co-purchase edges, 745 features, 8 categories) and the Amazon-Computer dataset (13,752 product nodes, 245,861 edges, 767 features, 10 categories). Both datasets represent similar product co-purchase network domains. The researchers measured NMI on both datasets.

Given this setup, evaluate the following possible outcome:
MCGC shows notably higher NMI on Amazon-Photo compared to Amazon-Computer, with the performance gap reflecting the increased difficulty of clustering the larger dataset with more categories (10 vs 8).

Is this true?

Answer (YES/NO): YES